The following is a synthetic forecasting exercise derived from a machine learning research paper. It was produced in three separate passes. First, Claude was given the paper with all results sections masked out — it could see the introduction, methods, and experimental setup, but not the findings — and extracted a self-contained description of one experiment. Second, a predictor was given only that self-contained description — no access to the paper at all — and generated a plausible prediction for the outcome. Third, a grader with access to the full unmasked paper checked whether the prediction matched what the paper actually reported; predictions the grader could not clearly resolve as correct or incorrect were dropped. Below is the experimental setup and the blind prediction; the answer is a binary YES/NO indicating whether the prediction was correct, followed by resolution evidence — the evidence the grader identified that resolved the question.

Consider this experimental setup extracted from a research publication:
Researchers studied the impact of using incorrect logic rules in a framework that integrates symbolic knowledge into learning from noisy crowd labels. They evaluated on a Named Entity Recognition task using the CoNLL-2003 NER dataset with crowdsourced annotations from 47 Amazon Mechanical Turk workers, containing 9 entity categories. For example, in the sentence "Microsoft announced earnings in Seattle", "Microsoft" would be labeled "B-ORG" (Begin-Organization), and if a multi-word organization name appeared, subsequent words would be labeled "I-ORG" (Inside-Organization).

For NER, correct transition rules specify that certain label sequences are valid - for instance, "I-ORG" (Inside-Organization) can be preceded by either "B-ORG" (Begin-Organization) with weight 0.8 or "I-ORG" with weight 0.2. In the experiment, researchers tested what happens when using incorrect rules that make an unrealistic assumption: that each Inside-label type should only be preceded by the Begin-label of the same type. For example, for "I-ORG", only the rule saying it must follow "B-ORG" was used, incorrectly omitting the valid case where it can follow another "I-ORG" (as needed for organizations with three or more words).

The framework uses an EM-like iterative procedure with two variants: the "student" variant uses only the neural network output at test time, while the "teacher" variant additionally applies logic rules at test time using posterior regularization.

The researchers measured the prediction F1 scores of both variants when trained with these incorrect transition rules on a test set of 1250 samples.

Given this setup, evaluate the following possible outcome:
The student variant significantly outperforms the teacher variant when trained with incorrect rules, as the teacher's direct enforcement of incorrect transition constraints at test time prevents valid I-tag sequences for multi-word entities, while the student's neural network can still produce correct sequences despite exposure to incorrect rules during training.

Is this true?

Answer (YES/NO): YES